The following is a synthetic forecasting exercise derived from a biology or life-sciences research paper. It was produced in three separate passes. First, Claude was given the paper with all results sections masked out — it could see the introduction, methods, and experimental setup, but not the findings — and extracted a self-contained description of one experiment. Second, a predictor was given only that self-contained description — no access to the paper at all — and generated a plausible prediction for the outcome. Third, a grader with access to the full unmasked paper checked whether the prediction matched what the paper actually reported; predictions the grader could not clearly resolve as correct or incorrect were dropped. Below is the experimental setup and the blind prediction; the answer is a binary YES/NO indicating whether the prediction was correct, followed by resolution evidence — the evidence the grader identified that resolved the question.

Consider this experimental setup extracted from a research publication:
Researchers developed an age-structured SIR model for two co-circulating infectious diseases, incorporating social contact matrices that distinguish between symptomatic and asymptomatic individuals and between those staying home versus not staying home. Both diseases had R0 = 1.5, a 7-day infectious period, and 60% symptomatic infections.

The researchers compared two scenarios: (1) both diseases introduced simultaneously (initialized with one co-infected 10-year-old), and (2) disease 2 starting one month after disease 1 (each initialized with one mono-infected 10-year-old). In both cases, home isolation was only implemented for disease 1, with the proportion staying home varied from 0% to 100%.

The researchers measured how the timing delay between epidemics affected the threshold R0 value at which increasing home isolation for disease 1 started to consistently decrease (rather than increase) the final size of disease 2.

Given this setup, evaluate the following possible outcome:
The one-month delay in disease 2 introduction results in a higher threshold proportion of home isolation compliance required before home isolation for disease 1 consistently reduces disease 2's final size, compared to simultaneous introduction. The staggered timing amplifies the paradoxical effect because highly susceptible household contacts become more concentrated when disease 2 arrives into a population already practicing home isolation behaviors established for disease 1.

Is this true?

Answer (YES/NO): NO